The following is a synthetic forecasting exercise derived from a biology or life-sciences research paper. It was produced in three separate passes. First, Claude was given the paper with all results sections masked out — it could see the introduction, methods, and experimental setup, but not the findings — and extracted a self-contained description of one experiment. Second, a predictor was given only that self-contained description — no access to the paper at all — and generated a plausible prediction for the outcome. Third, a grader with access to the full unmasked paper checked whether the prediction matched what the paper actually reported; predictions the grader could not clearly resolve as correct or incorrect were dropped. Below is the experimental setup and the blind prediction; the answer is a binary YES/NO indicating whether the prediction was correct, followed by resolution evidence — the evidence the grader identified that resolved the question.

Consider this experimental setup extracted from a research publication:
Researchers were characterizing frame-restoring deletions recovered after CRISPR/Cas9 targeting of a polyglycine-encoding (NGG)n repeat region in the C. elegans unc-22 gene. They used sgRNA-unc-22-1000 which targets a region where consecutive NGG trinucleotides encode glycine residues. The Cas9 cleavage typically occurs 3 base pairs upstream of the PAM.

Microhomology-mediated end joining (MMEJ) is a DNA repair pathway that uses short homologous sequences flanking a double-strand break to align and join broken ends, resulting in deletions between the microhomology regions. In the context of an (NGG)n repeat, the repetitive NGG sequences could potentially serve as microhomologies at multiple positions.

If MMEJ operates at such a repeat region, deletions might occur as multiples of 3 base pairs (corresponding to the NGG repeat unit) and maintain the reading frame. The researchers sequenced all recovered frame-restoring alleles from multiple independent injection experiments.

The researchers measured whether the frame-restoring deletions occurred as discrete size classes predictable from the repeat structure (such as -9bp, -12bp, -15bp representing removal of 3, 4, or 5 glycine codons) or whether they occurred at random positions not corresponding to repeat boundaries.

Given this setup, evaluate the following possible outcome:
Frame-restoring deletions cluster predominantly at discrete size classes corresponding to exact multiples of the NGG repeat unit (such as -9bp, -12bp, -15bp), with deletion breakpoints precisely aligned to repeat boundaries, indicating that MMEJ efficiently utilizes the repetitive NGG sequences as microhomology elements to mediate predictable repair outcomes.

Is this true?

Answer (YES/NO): YES